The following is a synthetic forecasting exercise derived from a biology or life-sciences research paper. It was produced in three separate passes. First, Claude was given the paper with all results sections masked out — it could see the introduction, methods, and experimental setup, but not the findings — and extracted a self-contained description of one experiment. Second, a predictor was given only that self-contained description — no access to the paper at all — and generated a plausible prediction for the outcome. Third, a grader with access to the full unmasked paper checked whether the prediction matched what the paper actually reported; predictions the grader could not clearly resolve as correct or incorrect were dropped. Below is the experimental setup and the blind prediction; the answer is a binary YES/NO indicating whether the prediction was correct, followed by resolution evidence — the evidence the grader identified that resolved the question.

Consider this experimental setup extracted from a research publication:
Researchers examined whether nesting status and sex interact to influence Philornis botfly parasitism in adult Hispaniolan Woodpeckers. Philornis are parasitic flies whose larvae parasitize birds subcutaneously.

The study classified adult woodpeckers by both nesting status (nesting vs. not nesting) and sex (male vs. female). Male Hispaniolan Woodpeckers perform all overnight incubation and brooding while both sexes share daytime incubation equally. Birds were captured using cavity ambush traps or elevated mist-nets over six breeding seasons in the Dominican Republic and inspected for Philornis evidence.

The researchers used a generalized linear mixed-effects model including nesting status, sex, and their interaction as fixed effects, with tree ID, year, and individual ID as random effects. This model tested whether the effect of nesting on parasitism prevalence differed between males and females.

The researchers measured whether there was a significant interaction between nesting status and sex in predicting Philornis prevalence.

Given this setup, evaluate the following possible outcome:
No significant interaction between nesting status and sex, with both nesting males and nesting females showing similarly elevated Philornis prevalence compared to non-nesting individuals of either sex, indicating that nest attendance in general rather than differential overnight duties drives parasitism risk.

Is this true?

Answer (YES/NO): NO